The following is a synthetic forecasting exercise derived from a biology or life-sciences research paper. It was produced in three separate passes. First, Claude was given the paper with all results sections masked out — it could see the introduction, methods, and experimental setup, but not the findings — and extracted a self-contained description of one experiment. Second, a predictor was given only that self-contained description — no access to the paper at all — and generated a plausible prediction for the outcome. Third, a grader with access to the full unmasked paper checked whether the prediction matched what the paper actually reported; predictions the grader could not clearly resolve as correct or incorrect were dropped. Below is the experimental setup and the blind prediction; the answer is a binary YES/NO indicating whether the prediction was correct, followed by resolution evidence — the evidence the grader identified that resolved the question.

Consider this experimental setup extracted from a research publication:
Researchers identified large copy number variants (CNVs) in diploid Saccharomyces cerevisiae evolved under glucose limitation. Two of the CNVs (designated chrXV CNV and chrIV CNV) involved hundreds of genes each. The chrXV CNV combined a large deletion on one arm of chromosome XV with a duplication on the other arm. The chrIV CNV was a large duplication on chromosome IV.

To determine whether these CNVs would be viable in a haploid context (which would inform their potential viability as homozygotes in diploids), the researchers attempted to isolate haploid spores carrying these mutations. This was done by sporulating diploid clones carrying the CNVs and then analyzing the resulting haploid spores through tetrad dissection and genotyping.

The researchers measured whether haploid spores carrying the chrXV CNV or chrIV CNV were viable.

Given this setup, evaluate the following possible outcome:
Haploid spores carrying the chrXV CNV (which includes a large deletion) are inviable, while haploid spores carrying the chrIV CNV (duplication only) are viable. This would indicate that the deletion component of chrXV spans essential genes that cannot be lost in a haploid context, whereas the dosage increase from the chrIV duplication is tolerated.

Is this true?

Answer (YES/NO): NO